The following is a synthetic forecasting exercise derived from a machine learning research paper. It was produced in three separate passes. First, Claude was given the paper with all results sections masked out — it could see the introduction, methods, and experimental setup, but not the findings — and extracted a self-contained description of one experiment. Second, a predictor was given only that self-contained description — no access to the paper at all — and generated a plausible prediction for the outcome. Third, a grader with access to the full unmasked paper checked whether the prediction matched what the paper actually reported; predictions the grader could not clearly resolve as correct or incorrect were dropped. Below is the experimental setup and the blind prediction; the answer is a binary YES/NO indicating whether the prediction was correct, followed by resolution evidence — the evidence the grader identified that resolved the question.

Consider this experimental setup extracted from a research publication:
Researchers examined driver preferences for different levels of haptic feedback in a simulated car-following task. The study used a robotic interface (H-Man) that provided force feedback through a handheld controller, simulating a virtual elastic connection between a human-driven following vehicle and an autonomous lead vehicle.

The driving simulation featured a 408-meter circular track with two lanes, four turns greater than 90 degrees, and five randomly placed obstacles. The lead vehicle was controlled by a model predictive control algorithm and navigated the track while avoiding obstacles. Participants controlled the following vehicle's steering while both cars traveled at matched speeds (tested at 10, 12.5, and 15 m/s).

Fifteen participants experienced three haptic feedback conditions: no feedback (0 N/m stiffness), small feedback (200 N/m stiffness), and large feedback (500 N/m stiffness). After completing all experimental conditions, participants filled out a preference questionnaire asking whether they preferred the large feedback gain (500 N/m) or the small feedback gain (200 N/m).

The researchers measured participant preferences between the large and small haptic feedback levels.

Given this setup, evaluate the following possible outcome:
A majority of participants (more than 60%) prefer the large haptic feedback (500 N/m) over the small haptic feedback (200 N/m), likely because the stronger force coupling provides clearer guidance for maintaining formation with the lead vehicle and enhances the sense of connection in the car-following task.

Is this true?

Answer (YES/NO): NO